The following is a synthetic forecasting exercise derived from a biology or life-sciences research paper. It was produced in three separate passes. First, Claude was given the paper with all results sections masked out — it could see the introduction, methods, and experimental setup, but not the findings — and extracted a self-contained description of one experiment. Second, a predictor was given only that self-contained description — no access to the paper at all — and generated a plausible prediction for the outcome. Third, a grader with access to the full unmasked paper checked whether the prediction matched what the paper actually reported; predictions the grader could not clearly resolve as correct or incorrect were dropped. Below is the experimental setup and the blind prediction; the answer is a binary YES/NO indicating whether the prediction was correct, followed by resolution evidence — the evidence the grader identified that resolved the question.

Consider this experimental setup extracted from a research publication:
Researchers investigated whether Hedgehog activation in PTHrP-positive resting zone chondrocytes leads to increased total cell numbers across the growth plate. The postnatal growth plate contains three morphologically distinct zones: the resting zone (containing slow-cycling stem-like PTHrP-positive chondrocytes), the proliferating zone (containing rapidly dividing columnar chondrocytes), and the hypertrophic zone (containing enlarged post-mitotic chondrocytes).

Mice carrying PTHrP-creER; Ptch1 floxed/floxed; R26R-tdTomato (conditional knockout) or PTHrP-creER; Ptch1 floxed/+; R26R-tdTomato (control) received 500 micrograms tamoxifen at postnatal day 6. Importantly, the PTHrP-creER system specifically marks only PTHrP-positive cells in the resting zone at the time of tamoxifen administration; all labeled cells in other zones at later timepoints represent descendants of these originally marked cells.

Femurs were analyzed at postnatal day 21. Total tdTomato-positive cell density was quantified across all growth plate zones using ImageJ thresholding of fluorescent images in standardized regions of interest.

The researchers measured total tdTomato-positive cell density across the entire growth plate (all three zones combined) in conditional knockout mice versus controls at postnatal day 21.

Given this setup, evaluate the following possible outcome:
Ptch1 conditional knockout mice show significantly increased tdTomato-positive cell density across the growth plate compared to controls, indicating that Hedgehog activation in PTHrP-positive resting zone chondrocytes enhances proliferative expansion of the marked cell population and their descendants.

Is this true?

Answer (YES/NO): YES